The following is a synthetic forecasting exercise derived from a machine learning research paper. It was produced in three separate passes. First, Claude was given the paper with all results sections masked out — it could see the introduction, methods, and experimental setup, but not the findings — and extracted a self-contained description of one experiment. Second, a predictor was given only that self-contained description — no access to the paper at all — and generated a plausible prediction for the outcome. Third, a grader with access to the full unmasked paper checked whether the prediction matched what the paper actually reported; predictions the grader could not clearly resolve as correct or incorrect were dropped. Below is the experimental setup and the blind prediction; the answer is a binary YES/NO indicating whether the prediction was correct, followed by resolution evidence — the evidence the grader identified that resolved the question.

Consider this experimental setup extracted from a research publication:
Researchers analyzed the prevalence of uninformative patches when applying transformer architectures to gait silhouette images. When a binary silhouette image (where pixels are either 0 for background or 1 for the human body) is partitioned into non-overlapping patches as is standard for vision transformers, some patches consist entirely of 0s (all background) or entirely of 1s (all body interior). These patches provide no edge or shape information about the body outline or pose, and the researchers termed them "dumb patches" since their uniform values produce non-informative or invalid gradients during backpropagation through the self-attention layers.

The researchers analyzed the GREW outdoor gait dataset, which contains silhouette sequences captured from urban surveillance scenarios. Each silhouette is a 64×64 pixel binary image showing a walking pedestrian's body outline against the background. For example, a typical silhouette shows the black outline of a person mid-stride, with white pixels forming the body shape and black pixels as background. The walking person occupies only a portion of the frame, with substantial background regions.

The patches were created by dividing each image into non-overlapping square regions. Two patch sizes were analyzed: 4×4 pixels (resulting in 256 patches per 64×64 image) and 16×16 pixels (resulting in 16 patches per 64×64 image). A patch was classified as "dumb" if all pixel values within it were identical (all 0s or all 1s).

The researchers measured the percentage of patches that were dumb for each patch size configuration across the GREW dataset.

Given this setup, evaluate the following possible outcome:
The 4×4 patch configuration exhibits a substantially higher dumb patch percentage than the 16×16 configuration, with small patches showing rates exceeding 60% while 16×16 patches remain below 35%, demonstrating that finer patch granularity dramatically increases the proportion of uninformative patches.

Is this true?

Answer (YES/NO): NO